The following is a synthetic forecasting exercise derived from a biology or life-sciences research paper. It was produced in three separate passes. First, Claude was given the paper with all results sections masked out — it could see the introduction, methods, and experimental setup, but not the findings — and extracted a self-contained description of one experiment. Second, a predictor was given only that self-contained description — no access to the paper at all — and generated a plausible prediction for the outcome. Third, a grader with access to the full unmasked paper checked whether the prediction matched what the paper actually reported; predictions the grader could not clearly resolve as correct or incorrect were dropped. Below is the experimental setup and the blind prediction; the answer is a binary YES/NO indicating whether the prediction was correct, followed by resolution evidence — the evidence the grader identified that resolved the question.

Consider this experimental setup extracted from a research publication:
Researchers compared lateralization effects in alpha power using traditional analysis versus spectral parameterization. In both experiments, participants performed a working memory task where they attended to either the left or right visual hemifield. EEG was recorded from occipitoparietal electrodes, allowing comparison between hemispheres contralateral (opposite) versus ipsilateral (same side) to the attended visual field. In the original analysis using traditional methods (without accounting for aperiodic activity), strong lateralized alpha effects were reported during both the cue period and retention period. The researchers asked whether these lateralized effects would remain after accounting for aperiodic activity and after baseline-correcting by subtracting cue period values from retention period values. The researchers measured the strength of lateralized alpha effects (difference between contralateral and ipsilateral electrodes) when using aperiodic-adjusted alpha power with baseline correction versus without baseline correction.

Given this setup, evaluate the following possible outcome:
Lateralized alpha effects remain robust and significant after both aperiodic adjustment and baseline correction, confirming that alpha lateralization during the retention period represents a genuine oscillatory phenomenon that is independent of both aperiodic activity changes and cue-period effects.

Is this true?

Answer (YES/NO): NO